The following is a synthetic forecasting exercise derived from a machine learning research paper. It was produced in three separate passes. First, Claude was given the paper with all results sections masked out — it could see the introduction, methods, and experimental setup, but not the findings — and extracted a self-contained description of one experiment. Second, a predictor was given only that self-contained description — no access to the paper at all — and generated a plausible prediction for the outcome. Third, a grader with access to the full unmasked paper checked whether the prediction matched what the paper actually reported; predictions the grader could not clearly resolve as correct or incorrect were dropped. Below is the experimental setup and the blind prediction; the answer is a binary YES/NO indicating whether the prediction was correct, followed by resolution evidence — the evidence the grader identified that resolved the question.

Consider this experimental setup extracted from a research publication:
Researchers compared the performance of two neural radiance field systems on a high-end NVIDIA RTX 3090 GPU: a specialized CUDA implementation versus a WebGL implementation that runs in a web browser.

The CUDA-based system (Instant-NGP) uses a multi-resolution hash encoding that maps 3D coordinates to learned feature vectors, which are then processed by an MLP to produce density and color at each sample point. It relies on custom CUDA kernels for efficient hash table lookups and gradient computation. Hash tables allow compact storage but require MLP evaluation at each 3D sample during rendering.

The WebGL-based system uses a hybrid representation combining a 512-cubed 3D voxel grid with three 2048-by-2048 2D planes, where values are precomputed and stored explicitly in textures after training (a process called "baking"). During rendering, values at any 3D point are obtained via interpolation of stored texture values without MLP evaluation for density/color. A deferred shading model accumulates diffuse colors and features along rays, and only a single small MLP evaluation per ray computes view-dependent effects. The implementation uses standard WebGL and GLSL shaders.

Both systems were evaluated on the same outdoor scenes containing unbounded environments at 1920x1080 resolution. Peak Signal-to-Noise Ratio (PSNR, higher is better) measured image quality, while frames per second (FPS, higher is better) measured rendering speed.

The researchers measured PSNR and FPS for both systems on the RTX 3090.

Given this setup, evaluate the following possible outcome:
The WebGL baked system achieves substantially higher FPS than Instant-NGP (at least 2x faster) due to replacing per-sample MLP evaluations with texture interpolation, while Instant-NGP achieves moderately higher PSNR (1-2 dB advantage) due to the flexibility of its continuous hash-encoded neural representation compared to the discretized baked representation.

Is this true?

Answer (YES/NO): NO